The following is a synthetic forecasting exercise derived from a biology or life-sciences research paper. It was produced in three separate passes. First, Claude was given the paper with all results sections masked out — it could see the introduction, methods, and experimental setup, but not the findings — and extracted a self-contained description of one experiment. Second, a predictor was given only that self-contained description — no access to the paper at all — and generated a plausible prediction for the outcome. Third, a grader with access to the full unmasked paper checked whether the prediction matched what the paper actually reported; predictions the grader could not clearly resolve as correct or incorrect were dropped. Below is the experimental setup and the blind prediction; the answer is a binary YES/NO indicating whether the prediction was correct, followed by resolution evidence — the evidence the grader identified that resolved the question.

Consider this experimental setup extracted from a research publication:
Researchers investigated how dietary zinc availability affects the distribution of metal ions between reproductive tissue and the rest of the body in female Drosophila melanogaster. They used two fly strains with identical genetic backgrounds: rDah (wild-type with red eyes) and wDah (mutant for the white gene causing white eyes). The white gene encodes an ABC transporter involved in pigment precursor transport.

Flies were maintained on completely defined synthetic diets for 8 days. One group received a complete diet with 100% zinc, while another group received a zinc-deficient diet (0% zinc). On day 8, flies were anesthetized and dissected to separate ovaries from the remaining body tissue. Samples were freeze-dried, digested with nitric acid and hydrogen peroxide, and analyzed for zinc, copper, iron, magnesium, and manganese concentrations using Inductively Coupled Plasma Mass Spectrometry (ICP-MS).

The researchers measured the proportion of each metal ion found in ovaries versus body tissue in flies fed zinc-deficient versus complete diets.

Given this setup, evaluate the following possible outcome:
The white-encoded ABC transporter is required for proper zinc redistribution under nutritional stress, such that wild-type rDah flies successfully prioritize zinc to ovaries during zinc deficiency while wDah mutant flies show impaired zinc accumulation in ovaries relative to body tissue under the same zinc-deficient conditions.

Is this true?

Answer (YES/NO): NO